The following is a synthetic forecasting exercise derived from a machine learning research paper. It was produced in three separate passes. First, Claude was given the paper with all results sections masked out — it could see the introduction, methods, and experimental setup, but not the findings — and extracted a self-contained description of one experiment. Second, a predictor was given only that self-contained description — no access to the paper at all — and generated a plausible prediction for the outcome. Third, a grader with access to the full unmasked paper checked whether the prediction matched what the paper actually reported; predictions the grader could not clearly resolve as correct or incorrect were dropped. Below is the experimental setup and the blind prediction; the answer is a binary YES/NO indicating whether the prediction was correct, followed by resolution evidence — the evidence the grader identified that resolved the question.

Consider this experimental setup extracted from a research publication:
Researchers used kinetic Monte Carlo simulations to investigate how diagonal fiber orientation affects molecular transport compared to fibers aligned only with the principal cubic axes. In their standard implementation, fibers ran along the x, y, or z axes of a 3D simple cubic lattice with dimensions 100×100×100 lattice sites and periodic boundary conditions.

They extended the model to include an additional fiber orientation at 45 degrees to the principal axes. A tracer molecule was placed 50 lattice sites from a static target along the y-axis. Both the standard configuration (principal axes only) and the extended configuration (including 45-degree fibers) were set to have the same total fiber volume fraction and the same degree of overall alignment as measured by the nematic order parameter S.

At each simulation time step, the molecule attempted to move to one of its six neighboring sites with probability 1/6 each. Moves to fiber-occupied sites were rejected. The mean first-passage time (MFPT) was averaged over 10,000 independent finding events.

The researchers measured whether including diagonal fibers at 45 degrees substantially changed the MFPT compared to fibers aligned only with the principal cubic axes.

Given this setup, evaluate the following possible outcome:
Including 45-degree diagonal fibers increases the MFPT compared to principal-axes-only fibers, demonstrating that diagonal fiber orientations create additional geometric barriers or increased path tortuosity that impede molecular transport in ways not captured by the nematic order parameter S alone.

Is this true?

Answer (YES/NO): NO